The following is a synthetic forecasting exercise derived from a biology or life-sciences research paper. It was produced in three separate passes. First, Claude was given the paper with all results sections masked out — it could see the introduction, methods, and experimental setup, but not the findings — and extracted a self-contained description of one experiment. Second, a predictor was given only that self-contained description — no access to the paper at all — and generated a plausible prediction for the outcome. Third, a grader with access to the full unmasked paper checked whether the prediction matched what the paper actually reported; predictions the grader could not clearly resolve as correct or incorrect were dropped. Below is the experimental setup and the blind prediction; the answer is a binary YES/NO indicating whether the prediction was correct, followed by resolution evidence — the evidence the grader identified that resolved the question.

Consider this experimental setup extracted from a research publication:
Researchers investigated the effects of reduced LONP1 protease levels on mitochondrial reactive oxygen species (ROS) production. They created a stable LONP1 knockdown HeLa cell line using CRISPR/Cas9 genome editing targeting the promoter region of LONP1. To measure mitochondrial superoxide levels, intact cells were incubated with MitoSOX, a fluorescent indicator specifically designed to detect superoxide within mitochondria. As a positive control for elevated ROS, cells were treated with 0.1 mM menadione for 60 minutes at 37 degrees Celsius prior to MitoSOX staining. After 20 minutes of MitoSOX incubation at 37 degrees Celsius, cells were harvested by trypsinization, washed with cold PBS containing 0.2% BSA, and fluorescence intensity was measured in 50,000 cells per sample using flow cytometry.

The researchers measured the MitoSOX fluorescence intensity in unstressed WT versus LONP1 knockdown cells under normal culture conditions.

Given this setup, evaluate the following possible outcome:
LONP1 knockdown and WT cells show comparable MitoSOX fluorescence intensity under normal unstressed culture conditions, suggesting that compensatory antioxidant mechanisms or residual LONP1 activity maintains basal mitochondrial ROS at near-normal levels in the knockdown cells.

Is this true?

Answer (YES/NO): YES